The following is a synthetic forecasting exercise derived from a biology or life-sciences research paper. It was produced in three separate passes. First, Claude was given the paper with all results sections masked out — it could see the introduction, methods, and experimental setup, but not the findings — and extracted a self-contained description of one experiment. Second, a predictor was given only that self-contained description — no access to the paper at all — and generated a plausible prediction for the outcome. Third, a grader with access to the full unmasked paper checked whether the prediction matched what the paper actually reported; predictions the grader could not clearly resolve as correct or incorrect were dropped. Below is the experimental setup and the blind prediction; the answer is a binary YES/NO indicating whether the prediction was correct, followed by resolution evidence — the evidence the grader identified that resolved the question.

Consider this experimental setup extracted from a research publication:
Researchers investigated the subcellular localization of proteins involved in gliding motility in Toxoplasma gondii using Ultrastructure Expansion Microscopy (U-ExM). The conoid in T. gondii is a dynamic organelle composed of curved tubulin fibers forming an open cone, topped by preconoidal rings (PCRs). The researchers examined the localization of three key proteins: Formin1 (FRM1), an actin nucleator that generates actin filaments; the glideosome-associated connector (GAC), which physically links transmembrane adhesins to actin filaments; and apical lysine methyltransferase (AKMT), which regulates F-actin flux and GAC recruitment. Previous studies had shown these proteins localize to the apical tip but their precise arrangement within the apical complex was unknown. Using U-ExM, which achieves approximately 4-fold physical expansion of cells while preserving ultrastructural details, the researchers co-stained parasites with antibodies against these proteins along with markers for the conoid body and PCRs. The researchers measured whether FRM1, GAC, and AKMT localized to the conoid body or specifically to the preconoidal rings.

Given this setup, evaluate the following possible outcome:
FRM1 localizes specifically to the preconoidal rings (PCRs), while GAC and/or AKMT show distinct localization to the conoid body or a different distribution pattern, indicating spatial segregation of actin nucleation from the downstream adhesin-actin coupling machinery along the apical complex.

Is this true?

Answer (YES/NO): NO